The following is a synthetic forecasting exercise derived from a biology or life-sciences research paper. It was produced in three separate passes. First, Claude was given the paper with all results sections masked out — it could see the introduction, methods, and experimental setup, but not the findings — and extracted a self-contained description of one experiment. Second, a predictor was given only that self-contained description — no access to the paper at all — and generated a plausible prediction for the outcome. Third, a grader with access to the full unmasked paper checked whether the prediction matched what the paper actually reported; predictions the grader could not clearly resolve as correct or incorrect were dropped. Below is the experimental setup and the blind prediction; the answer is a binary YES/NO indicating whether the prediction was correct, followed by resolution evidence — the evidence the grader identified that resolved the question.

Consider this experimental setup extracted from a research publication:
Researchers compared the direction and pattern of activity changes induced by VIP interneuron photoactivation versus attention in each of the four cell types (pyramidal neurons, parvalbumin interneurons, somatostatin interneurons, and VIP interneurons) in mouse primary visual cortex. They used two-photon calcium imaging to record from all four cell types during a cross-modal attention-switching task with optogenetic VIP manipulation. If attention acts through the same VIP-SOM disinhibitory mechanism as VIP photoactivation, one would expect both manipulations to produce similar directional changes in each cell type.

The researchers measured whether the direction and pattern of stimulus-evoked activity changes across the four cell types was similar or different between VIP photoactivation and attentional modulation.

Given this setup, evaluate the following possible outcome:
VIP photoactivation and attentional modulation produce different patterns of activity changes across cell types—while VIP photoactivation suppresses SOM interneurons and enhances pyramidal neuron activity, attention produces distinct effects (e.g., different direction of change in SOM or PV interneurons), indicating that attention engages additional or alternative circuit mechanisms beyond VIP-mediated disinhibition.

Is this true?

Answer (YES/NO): YES